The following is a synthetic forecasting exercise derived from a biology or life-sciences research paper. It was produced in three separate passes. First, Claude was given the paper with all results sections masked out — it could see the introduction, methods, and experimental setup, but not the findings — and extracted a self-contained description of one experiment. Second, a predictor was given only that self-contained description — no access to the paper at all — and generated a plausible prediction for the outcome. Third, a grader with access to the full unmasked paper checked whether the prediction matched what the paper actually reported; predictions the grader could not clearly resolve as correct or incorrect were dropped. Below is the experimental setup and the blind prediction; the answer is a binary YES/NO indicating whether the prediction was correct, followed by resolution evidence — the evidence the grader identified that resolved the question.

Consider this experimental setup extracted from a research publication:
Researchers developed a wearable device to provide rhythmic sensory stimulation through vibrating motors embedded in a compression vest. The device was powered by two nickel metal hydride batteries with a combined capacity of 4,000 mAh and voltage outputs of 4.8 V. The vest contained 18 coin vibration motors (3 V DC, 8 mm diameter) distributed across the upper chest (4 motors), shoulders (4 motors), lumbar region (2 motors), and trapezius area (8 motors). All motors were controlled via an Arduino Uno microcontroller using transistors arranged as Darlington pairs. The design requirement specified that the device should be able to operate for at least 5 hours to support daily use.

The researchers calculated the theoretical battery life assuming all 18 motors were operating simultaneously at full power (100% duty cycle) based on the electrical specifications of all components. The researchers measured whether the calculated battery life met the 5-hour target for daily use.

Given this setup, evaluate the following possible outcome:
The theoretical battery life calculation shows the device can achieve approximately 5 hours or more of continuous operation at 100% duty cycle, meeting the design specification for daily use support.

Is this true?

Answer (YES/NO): NO